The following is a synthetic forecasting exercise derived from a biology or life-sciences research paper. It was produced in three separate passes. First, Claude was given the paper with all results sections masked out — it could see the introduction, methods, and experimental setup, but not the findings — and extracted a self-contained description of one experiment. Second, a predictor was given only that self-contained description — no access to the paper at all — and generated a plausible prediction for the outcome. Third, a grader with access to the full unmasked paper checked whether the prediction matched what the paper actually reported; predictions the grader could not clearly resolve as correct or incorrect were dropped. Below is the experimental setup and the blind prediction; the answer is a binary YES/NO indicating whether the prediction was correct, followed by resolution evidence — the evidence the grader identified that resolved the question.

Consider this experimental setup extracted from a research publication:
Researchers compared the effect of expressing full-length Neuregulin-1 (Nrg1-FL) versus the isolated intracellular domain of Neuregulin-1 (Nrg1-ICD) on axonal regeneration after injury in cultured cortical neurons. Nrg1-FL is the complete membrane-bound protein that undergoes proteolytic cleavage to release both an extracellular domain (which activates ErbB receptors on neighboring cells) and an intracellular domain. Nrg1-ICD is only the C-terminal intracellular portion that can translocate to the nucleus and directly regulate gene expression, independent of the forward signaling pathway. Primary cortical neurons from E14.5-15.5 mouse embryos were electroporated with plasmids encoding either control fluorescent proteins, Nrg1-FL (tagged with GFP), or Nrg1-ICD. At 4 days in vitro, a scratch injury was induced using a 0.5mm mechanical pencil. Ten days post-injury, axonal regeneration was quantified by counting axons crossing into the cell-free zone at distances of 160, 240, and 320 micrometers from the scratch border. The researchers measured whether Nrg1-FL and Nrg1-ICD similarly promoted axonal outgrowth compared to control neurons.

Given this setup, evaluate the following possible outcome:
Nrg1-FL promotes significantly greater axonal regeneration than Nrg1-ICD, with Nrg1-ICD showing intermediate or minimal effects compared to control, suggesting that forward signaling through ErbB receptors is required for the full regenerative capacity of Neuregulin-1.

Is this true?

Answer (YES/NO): NO